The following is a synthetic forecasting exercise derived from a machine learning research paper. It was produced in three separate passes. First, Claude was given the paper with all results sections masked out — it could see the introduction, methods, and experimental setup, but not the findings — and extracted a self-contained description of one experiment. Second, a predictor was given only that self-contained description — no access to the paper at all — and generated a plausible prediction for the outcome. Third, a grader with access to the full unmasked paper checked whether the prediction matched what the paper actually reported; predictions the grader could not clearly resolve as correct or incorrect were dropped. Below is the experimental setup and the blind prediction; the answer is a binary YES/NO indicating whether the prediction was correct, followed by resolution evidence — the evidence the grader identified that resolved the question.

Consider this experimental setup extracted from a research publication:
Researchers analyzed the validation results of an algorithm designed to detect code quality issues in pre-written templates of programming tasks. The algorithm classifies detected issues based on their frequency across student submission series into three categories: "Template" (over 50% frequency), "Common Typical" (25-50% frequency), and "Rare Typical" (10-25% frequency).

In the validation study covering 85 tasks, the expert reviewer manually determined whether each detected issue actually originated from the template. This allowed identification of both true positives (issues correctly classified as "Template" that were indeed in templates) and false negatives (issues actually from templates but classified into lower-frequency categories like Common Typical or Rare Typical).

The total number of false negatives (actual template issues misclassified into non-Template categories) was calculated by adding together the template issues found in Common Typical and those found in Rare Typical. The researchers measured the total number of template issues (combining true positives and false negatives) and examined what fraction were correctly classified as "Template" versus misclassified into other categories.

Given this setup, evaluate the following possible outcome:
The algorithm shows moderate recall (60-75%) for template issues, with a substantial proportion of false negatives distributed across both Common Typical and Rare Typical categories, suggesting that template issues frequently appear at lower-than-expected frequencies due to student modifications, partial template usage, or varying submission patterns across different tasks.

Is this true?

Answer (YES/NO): YES